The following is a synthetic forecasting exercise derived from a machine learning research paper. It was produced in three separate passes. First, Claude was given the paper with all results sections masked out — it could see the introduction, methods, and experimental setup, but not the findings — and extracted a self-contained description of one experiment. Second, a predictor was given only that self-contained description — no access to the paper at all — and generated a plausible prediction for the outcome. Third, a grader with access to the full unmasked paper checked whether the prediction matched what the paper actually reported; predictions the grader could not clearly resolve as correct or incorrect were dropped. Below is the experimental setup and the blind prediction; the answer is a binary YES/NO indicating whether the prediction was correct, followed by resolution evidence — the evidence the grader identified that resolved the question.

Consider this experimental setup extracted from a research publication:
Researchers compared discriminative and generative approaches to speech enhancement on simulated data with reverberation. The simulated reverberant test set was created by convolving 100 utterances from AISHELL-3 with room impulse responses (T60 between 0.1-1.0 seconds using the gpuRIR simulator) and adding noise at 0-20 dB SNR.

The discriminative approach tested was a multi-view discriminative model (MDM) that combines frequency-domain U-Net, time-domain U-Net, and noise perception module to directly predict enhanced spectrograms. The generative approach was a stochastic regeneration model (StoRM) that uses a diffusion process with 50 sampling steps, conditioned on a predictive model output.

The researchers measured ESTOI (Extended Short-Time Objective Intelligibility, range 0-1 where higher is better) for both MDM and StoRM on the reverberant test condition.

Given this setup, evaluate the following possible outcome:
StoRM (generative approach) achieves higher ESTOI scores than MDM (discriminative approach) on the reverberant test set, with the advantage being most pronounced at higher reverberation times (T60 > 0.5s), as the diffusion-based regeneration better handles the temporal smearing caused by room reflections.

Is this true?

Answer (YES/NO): NO